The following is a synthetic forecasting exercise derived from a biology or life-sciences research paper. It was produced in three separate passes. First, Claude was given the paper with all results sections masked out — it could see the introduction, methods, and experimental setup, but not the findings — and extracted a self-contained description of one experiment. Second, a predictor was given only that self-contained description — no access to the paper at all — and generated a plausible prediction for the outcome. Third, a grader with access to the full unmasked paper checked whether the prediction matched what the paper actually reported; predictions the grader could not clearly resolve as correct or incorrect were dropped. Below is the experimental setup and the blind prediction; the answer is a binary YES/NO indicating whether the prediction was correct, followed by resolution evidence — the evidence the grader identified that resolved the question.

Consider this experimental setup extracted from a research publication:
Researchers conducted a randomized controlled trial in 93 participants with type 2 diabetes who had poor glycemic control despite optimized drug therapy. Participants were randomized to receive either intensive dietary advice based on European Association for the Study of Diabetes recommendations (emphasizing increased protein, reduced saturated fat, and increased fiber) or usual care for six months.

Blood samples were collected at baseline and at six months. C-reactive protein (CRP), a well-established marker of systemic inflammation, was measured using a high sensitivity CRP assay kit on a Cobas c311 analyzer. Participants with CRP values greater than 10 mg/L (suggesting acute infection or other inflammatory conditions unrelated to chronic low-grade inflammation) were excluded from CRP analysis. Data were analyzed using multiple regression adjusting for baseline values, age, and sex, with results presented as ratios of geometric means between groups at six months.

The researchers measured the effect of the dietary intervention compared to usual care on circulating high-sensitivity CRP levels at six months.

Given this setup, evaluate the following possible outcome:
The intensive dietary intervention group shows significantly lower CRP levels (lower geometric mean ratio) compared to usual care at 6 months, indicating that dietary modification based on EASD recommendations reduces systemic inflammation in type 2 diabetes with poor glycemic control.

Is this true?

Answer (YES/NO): NO